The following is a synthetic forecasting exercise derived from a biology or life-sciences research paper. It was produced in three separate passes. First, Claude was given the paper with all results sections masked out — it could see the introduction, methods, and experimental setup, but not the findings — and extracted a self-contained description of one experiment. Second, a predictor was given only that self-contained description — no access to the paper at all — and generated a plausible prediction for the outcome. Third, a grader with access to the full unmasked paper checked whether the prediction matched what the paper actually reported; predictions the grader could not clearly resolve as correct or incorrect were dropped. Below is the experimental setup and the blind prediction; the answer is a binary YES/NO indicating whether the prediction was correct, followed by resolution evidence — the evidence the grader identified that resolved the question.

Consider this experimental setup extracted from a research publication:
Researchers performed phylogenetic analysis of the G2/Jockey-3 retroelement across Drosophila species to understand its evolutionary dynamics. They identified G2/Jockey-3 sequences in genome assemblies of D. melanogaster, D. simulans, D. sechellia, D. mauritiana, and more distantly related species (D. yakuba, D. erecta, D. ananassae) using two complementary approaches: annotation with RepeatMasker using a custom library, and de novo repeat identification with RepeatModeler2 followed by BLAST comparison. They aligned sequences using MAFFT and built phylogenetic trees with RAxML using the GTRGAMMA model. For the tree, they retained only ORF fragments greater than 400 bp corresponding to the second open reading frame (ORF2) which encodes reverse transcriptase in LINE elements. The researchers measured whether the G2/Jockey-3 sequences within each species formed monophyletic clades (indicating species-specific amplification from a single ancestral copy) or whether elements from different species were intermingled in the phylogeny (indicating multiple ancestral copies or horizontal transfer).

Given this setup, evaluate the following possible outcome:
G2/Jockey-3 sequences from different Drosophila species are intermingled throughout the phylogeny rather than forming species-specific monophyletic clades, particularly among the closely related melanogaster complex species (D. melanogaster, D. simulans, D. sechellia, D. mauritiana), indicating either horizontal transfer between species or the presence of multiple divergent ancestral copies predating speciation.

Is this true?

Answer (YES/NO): NO